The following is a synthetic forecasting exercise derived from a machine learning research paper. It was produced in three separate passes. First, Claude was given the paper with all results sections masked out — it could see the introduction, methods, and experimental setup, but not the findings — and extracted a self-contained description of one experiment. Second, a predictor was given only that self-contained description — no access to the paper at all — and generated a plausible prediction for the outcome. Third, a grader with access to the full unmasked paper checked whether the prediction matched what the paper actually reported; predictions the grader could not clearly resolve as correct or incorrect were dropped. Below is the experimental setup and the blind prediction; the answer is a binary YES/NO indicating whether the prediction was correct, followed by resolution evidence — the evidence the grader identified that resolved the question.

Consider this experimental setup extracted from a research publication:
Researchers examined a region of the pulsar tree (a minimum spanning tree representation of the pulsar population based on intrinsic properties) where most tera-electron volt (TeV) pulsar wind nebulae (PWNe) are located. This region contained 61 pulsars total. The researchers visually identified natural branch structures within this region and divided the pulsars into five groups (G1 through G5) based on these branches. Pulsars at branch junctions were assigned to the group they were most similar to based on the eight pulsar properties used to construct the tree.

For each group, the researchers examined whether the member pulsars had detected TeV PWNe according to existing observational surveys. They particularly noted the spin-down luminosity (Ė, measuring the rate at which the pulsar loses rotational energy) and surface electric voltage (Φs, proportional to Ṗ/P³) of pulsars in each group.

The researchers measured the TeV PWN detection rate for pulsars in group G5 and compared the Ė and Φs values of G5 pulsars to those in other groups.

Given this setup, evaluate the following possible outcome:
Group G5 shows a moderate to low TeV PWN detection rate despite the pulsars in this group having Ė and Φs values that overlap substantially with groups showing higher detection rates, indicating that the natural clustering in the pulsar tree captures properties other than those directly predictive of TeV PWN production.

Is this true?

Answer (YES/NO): NO